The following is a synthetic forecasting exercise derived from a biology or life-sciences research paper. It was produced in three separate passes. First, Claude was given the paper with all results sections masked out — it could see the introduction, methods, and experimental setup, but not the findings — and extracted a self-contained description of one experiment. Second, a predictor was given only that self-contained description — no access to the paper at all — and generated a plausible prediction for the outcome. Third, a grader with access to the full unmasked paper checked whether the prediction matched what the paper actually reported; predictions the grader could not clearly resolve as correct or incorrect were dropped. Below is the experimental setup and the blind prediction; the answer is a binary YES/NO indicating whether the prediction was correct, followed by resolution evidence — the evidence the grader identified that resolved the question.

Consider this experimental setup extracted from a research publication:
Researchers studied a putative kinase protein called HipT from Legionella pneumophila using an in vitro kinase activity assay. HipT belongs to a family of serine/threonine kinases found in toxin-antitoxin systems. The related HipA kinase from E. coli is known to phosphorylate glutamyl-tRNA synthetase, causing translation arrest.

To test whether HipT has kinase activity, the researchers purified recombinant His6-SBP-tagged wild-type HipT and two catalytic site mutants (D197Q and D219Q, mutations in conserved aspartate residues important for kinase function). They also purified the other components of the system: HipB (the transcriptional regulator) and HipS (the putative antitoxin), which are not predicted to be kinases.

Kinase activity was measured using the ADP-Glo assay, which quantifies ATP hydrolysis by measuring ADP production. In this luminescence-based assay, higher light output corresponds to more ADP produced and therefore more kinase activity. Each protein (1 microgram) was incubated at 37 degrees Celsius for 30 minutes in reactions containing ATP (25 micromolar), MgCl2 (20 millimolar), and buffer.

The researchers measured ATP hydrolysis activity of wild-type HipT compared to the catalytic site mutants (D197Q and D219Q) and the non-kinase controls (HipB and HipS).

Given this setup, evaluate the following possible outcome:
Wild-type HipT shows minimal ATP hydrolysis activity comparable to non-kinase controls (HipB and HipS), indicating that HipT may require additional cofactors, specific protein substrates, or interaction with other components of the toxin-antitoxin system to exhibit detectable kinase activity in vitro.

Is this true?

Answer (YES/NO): NO